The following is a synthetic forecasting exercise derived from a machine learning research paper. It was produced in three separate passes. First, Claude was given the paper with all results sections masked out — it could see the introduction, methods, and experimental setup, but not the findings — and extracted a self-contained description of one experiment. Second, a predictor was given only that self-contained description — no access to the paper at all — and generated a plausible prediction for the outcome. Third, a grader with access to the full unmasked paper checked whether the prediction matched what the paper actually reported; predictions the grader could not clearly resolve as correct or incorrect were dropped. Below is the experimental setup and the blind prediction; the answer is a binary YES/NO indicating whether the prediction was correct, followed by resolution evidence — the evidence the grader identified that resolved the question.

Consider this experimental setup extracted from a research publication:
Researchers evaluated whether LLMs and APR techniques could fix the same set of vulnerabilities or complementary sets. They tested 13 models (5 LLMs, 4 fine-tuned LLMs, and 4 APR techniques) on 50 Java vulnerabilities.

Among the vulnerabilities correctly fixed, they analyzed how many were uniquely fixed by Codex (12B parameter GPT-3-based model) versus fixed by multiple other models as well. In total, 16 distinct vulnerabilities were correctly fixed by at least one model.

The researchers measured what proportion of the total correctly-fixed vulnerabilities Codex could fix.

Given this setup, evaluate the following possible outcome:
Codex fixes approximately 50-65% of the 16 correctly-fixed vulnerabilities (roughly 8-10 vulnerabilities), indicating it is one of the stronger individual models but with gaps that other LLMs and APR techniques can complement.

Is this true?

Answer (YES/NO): NO